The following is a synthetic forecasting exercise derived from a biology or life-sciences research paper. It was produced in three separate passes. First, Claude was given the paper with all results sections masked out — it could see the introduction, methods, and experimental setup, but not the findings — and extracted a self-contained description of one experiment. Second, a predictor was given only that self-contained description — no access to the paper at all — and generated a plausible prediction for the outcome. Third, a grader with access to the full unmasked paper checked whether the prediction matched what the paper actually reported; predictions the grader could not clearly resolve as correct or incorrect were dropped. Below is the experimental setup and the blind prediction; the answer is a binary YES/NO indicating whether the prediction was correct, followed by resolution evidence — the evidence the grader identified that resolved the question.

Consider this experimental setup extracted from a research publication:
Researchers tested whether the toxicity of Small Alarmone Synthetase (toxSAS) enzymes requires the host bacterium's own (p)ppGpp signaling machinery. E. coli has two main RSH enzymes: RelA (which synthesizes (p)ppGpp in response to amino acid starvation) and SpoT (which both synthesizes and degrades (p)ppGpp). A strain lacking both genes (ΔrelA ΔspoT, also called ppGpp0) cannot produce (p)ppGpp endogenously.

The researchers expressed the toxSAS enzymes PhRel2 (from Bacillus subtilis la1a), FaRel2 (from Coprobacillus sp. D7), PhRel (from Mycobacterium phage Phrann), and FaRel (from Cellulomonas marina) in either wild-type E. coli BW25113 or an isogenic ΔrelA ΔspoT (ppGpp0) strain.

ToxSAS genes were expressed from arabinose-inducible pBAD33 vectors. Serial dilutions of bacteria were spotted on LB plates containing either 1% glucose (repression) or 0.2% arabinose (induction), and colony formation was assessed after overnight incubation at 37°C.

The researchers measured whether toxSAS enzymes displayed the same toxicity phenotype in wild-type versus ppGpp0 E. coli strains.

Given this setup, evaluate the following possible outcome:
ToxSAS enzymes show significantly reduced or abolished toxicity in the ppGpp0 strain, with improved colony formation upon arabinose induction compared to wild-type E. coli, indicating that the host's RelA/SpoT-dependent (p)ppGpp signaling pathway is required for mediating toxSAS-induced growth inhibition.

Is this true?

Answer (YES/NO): NO